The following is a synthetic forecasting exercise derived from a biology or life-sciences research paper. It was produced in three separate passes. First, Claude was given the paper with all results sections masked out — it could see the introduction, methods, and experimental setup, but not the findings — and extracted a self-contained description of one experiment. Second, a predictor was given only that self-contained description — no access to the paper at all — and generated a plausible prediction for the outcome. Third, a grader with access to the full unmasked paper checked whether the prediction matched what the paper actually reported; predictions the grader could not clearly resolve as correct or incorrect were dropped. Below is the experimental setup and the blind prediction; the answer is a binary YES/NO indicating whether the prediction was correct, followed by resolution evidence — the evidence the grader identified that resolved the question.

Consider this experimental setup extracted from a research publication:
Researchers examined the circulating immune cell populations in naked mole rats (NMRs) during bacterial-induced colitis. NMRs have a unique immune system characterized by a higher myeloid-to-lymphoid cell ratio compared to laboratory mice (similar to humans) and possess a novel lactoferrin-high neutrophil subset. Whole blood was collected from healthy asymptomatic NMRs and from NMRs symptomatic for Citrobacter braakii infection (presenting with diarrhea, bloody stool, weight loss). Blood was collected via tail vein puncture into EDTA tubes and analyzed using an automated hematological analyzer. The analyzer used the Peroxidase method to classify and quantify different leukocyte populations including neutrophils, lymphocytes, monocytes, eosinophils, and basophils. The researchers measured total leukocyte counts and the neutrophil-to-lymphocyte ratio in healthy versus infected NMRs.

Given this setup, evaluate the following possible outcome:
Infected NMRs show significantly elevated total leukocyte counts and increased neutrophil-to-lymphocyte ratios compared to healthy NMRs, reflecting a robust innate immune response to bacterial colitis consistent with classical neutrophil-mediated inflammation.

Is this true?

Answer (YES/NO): NO